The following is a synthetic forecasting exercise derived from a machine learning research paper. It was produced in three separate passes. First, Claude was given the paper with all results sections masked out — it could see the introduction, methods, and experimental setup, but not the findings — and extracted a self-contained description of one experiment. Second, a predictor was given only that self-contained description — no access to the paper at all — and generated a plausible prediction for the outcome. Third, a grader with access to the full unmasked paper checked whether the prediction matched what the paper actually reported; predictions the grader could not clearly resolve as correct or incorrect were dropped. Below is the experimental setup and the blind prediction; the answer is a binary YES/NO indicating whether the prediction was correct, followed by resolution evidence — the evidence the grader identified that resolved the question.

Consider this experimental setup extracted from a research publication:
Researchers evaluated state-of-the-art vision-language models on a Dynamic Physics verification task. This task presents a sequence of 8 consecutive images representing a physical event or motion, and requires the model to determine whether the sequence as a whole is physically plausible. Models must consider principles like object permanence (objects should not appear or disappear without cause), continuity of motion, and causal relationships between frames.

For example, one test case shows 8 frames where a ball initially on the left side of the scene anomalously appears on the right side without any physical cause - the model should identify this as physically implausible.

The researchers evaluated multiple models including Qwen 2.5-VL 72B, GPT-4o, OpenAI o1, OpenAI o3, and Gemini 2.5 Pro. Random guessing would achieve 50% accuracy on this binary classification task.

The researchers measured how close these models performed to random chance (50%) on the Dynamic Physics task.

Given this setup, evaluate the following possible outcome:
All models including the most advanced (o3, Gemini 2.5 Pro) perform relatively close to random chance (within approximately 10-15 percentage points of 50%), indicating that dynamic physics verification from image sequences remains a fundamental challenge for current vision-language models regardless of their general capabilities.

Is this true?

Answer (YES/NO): NO